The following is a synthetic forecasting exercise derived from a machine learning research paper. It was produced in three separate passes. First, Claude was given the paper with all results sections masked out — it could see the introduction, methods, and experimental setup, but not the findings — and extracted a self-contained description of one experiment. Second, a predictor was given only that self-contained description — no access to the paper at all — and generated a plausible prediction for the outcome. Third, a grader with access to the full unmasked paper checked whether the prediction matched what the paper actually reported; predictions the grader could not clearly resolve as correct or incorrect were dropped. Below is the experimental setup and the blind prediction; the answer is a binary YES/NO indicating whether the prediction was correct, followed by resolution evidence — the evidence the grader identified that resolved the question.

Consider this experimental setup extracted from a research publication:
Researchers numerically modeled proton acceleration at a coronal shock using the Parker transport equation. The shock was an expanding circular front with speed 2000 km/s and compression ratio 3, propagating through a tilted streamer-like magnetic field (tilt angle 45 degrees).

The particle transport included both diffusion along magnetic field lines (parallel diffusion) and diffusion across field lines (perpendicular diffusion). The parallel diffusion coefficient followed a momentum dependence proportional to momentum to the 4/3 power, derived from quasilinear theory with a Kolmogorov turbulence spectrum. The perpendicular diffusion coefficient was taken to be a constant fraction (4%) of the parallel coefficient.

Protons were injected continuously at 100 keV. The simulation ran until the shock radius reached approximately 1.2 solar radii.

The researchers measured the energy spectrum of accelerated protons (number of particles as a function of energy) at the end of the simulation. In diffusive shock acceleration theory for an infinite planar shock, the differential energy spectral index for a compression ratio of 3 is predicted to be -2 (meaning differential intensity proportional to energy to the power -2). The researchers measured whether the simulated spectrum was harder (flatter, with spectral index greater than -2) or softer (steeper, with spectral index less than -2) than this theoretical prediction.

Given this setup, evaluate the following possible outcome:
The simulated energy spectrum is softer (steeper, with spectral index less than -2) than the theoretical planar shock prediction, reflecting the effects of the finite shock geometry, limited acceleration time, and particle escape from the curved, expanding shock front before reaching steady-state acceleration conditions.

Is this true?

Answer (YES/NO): NO